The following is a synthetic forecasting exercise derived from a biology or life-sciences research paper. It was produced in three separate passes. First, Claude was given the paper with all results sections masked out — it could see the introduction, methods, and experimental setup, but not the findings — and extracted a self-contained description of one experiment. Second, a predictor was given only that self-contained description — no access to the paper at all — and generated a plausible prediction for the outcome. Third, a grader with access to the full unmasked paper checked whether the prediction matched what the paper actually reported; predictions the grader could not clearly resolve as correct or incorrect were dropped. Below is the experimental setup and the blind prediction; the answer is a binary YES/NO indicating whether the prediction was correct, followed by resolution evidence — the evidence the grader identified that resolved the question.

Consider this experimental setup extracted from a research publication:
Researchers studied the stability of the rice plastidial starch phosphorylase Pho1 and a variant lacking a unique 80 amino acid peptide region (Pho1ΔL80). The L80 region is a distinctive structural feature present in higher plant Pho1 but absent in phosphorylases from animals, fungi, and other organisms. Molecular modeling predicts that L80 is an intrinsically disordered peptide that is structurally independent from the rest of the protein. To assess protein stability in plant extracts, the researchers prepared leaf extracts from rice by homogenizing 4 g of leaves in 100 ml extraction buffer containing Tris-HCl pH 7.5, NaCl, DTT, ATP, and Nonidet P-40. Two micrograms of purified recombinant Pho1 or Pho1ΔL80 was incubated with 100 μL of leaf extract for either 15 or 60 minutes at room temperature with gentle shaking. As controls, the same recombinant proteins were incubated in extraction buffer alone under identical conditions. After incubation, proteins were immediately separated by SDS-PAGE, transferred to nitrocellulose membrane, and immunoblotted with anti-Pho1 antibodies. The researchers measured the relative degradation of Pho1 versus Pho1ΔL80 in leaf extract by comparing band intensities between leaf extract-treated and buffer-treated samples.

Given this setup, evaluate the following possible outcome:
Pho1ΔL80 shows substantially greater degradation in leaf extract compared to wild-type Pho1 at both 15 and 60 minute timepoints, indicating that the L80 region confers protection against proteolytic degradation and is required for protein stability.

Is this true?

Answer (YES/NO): YES